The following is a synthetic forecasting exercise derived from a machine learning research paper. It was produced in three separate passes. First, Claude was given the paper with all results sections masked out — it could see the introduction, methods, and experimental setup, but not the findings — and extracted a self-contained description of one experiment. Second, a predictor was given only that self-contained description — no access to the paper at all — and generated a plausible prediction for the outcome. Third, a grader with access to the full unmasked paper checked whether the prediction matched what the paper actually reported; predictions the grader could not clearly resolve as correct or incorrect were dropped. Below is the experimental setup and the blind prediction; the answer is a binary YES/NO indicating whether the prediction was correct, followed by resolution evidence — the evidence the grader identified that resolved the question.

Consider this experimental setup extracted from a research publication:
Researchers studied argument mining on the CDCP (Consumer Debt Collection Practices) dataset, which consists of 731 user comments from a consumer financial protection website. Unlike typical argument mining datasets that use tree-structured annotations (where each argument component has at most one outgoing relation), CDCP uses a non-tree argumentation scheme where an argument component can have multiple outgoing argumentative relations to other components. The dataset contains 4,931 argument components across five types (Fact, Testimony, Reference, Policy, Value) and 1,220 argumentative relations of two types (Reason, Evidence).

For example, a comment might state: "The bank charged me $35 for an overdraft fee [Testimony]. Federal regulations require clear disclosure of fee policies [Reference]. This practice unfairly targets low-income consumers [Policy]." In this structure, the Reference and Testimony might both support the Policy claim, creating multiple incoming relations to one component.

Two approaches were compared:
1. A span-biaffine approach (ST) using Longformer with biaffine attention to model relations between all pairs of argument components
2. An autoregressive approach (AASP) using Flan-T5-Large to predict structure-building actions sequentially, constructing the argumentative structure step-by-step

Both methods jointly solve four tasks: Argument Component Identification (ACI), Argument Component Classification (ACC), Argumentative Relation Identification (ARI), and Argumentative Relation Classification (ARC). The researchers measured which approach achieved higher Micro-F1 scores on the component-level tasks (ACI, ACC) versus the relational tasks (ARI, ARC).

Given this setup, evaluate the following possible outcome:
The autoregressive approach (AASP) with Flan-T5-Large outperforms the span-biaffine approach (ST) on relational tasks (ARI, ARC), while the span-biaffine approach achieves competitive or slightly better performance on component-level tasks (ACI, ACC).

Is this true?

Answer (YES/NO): NO